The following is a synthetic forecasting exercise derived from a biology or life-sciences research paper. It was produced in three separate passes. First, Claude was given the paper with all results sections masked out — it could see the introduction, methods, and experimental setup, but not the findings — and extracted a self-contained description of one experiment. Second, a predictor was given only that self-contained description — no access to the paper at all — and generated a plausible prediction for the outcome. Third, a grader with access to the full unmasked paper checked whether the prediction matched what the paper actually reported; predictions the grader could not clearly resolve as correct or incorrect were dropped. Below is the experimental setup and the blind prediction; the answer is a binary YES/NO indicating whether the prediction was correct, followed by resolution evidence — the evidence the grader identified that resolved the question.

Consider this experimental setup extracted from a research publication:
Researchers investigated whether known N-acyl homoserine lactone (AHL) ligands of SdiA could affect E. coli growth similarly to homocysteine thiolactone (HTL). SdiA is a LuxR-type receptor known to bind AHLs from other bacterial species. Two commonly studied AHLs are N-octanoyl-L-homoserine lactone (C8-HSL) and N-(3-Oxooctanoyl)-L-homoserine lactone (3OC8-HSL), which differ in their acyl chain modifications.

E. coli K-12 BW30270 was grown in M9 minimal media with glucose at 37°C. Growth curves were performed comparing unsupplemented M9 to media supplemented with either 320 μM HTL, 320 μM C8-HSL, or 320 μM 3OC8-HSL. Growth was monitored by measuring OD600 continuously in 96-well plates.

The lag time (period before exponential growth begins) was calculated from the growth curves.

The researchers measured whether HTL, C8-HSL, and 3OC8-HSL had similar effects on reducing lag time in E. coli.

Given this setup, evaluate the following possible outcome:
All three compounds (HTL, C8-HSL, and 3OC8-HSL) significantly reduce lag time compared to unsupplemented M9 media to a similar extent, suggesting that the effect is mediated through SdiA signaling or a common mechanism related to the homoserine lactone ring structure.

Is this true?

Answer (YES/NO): NO